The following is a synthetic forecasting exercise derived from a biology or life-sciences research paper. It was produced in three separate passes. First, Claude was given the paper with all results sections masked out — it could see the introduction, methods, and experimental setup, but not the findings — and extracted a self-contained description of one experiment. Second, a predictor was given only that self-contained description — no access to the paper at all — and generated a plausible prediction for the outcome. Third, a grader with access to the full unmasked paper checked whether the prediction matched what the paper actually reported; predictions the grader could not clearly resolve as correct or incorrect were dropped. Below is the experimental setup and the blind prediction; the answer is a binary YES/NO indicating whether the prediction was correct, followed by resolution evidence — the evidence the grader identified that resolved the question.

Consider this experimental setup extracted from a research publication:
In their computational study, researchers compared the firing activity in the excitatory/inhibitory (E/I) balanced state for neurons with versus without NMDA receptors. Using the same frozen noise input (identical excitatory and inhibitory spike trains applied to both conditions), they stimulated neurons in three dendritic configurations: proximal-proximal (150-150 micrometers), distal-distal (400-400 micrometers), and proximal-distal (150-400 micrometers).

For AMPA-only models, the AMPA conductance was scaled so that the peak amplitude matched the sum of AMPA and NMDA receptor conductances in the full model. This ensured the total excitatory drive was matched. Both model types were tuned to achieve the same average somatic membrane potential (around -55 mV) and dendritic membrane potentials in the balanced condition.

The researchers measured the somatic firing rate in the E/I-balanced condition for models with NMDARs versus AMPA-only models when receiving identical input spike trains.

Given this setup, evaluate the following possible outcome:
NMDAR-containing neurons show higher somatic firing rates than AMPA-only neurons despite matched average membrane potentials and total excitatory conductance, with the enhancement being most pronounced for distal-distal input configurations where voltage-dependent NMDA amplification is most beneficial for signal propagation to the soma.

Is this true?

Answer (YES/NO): NO